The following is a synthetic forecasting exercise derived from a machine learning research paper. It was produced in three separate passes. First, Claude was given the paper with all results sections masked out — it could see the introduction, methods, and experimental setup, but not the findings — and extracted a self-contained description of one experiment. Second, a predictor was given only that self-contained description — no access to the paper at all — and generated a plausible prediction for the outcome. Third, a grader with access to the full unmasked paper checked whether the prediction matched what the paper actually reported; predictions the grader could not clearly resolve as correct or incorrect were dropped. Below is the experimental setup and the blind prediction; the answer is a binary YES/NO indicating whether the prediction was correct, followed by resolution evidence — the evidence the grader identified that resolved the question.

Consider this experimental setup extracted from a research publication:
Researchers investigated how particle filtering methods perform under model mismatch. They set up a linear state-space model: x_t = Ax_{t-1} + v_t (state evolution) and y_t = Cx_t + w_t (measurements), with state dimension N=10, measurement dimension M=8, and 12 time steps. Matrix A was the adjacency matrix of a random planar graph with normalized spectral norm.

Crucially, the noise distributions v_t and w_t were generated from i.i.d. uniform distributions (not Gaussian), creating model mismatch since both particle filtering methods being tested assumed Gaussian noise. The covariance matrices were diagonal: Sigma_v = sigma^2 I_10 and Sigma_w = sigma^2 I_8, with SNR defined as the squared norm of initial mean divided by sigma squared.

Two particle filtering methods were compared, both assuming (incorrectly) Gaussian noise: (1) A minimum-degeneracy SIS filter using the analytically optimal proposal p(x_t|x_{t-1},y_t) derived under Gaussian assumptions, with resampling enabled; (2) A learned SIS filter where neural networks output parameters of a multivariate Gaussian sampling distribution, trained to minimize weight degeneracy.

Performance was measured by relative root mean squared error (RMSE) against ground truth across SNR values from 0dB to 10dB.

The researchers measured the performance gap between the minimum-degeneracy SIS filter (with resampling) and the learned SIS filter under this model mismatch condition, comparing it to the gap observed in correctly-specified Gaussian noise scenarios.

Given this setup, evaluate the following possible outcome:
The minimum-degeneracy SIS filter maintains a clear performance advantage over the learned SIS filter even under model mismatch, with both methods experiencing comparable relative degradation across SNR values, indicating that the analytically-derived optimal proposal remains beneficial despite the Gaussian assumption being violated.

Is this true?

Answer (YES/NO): NO